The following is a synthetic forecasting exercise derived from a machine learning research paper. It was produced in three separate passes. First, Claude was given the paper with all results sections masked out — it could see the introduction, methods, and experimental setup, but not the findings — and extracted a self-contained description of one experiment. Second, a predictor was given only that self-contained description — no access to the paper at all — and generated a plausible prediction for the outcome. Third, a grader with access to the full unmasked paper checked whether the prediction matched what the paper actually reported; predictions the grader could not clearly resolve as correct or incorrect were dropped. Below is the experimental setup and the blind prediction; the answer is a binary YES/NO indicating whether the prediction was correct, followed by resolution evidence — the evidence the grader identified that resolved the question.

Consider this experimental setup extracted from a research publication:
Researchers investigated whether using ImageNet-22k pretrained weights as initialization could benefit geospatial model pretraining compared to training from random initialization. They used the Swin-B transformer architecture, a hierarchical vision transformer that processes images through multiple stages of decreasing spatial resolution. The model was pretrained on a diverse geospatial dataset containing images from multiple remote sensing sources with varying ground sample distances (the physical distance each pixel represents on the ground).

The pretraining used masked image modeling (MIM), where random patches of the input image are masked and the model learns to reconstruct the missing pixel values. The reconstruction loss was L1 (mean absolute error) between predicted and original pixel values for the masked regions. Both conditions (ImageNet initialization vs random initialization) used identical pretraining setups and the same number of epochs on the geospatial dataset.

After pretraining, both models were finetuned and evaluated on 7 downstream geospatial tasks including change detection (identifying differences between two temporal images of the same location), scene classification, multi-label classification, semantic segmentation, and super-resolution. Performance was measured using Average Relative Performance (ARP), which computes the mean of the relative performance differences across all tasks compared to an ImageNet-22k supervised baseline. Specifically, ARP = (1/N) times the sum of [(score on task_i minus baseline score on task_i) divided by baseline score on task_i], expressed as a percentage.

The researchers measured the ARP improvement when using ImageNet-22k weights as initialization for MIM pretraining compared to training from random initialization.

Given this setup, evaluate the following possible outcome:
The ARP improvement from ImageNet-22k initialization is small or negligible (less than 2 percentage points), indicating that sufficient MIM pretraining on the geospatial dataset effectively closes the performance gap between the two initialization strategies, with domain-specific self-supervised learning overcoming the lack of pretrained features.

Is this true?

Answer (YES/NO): YES